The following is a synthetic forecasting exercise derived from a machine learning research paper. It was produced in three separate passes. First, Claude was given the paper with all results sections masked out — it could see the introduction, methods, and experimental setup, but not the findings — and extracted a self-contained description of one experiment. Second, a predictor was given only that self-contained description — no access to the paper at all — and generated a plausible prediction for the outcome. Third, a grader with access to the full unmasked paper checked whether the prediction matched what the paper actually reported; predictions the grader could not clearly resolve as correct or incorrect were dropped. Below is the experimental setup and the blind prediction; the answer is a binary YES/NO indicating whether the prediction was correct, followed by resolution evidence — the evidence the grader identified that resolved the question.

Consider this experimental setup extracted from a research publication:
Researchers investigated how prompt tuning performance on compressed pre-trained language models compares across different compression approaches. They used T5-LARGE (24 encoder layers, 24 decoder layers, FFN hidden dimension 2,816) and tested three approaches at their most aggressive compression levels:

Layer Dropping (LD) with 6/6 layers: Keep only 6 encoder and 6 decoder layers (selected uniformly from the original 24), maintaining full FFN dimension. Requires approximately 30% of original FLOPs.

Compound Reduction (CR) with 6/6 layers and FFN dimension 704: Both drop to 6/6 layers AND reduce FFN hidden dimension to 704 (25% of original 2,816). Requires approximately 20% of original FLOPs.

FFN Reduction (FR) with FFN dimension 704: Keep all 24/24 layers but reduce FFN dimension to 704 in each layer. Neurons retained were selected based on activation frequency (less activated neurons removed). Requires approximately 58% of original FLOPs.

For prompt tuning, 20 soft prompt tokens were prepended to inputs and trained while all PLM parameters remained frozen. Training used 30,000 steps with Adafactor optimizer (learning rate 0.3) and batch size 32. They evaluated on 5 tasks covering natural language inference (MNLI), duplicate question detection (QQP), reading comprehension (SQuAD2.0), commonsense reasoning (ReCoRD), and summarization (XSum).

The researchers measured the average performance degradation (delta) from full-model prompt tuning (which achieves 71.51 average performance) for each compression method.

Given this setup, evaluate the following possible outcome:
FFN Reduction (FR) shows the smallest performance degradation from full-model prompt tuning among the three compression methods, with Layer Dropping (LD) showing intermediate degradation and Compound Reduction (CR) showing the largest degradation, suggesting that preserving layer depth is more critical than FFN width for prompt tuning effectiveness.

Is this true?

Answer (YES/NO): NO